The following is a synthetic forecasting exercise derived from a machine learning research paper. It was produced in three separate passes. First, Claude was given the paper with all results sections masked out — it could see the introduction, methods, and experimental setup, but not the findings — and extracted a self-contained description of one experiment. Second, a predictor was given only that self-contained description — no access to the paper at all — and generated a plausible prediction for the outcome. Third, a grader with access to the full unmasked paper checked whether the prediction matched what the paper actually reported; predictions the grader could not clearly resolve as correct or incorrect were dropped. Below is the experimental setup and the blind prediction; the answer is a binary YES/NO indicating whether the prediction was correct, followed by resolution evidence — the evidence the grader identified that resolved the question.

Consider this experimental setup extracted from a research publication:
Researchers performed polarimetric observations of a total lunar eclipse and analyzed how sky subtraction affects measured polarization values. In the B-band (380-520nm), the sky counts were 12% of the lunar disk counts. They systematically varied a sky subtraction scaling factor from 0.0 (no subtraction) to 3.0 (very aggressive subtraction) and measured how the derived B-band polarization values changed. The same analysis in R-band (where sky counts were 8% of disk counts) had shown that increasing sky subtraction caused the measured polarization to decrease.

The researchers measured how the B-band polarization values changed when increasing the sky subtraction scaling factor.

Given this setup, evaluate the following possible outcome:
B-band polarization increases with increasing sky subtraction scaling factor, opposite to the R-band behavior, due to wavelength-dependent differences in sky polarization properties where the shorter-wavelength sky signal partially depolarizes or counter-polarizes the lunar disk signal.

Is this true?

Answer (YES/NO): YES